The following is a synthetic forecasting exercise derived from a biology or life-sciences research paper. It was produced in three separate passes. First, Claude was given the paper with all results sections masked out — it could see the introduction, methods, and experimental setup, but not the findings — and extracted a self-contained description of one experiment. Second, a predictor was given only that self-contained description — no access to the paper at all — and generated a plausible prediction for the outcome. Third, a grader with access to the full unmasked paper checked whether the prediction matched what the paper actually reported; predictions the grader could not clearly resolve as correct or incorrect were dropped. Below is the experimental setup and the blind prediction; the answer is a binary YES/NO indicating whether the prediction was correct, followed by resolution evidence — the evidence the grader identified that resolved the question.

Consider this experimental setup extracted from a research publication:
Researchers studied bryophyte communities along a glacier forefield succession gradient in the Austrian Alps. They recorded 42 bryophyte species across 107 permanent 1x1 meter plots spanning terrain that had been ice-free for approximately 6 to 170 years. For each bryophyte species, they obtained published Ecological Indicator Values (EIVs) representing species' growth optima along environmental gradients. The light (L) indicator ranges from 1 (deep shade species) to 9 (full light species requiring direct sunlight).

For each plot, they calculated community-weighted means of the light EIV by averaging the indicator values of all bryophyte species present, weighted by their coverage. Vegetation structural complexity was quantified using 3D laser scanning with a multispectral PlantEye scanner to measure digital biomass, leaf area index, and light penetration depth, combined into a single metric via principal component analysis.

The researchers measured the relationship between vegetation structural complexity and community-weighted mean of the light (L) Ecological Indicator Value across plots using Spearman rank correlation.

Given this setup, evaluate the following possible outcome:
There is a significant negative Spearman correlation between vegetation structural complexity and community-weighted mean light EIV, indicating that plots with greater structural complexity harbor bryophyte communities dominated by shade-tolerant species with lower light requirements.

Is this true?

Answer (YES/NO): YES